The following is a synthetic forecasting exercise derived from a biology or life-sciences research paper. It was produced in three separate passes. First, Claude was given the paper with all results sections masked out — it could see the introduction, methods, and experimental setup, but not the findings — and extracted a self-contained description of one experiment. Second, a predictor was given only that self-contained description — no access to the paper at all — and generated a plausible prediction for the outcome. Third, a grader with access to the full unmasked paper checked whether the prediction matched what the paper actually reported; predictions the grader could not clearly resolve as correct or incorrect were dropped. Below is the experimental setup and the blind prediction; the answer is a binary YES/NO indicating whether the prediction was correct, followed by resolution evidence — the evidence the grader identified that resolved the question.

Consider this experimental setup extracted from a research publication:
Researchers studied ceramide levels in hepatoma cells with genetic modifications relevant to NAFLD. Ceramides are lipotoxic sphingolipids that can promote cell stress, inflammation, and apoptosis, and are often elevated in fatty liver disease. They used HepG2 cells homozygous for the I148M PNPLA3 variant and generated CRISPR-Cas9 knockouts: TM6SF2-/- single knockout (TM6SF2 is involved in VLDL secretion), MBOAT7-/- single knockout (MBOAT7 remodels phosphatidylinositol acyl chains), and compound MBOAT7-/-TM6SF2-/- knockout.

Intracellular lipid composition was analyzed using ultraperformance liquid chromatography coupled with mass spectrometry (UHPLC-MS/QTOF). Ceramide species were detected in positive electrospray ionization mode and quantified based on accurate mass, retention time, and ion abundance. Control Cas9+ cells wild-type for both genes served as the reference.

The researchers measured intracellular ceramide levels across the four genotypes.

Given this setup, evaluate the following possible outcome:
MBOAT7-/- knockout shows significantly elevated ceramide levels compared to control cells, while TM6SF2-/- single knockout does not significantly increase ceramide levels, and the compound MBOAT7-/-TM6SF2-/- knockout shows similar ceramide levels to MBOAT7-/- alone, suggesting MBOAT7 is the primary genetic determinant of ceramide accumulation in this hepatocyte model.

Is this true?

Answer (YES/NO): NO